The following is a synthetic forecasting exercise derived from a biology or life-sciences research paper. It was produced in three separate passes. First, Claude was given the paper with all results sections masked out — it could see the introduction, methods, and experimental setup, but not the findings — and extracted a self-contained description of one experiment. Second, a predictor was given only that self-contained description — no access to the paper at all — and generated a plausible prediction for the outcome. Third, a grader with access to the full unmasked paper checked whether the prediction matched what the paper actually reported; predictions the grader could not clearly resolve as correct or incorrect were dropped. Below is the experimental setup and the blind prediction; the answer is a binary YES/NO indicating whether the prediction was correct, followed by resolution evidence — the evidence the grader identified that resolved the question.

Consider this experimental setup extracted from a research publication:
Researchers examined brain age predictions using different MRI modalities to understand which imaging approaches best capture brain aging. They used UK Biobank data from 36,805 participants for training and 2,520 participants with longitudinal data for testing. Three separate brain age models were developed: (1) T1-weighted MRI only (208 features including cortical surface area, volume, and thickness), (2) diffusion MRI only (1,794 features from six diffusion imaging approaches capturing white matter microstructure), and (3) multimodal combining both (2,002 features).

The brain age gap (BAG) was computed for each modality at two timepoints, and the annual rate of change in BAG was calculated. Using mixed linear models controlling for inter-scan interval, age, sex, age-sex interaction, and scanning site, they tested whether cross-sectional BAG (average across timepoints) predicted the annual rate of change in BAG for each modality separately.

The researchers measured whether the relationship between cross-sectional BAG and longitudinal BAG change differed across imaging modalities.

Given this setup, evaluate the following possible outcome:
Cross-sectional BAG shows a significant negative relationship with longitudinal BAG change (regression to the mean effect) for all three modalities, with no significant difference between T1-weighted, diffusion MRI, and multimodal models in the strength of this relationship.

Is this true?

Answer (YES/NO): NO